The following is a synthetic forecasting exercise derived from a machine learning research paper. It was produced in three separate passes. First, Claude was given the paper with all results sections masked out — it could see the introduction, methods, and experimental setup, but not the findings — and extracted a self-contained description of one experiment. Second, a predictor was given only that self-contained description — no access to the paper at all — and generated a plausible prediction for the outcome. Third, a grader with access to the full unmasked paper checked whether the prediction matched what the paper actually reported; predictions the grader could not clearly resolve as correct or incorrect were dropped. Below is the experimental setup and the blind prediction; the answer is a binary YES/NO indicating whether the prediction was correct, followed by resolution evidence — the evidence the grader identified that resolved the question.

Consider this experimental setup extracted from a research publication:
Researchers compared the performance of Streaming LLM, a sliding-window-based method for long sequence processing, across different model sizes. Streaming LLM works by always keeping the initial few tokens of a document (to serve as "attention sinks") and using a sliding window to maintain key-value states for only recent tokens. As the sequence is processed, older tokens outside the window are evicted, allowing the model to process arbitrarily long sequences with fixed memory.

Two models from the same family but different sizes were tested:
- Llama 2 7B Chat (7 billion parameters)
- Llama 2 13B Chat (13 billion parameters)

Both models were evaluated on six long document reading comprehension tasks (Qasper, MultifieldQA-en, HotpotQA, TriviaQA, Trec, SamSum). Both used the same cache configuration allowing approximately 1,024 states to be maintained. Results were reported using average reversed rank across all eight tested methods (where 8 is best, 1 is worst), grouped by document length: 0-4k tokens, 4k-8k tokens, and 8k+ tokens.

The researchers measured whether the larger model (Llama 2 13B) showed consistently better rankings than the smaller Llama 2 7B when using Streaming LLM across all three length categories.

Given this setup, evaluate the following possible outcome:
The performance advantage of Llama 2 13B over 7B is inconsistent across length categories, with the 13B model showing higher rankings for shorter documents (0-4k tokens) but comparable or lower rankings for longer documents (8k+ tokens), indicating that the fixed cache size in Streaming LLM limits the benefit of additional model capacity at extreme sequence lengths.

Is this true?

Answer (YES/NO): NO